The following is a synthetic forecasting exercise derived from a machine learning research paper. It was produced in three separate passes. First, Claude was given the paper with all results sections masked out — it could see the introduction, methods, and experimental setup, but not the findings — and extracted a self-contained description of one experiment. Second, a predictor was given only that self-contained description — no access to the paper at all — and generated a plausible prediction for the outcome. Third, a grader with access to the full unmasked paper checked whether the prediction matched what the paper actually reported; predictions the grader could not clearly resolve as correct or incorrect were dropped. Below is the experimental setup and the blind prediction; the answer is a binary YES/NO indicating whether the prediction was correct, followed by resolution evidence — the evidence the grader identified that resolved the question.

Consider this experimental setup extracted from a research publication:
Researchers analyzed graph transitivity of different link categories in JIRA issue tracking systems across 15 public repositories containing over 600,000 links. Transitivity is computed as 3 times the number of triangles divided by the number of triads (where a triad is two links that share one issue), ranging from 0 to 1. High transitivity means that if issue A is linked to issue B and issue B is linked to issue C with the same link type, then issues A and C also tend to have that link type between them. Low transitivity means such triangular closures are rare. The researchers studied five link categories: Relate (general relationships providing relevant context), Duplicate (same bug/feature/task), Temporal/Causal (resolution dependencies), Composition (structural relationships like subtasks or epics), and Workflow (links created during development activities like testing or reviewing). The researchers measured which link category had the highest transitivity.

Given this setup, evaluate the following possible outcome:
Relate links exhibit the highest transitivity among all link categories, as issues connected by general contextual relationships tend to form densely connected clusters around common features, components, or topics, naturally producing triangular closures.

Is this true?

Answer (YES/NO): YES